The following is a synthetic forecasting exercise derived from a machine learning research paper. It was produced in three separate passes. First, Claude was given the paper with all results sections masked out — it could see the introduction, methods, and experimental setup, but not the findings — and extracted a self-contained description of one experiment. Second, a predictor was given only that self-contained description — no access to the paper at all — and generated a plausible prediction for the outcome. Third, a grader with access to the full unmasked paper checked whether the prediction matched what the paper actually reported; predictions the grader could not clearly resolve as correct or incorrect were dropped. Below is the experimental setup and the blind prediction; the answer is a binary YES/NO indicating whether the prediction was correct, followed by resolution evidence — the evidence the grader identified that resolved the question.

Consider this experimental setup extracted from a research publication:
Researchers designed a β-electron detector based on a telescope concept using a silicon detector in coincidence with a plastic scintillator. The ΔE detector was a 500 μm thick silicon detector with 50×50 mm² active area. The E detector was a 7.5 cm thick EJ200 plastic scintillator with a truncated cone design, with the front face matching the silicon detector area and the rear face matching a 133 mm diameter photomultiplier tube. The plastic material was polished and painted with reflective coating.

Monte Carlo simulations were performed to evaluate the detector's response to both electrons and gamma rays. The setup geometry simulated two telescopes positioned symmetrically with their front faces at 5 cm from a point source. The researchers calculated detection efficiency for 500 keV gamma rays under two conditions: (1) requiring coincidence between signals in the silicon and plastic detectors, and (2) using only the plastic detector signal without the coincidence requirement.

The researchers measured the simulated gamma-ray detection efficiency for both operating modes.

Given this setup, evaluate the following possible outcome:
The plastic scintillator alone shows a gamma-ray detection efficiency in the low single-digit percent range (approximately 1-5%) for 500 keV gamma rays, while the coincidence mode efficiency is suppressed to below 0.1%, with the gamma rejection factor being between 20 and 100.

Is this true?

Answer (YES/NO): NO